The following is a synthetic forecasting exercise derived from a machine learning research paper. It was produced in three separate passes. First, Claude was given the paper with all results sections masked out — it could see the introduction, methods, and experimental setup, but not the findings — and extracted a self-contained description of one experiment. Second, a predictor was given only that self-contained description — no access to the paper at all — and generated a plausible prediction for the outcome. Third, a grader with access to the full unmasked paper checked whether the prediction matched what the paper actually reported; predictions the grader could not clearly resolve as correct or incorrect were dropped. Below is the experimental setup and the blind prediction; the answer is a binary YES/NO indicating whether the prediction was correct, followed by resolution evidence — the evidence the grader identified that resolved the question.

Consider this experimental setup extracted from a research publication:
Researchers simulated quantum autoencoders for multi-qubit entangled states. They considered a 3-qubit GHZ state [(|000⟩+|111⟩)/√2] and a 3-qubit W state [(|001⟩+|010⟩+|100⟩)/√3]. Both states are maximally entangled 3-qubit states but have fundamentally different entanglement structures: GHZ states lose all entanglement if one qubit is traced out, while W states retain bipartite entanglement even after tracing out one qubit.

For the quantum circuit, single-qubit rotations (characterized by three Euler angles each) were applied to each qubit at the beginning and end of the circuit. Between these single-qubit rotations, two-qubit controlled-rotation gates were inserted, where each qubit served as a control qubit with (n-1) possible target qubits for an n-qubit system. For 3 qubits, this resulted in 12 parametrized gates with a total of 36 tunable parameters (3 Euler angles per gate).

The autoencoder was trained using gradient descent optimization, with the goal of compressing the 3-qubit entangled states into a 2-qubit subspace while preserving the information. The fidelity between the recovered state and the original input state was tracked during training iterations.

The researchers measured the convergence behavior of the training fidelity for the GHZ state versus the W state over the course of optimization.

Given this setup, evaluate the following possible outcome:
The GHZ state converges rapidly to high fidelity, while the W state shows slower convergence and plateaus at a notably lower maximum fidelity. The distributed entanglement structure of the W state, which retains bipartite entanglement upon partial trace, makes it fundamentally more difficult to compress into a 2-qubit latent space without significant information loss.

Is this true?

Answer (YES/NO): NO